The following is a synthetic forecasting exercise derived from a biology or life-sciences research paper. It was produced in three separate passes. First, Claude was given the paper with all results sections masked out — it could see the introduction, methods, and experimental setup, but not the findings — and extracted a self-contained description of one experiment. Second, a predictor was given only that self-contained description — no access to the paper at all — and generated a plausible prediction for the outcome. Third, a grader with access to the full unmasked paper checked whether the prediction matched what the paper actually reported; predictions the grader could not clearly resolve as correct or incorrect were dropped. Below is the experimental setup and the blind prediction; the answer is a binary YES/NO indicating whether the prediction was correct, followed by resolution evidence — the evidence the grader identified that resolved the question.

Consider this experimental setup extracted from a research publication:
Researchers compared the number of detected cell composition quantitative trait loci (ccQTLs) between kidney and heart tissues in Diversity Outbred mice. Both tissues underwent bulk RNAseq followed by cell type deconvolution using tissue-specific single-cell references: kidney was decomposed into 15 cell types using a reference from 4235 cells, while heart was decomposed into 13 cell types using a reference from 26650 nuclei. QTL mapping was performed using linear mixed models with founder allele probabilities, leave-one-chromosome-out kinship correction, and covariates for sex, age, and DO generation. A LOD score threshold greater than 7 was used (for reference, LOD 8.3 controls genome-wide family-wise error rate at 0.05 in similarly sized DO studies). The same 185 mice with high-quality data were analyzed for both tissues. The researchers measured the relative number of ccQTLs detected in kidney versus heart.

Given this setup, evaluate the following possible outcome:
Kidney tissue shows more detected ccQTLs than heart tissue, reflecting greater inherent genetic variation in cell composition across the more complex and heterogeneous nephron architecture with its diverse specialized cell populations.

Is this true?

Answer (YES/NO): YES